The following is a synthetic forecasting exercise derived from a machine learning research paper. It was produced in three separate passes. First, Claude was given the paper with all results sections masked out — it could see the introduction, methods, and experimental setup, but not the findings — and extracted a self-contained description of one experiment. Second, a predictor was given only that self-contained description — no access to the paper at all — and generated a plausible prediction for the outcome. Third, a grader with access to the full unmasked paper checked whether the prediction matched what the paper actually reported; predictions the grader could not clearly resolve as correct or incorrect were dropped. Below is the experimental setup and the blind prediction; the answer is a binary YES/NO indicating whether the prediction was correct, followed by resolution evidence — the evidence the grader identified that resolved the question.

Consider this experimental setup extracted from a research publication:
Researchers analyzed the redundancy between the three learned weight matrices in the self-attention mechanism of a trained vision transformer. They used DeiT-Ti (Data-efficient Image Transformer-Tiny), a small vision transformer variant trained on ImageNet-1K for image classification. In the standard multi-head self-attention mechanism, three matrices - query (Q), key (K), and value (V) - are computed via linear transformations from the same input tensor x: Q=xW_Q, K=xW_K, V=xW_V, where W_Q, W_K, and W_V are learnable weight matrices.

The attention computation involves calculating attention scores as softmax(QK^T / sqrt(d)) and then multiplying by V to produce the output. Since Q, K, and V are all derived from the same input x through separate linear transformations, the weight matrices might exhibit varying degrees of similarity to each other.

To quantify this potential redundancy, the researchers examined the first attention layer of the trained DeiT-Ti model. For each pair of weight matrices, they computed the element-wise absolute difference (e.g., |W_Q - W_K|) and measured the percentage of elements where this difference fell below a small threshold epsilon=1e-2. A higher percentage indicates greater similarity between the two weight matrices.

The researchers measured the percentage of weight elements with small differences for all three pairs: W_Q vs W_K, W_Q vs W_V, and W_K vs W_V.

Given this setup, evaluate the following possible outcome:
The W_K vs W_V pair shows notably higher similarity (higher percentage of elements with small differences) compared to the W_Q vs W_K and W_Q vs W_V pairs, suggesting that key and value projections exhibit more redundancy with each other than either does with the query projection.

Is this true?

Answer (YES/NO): NO